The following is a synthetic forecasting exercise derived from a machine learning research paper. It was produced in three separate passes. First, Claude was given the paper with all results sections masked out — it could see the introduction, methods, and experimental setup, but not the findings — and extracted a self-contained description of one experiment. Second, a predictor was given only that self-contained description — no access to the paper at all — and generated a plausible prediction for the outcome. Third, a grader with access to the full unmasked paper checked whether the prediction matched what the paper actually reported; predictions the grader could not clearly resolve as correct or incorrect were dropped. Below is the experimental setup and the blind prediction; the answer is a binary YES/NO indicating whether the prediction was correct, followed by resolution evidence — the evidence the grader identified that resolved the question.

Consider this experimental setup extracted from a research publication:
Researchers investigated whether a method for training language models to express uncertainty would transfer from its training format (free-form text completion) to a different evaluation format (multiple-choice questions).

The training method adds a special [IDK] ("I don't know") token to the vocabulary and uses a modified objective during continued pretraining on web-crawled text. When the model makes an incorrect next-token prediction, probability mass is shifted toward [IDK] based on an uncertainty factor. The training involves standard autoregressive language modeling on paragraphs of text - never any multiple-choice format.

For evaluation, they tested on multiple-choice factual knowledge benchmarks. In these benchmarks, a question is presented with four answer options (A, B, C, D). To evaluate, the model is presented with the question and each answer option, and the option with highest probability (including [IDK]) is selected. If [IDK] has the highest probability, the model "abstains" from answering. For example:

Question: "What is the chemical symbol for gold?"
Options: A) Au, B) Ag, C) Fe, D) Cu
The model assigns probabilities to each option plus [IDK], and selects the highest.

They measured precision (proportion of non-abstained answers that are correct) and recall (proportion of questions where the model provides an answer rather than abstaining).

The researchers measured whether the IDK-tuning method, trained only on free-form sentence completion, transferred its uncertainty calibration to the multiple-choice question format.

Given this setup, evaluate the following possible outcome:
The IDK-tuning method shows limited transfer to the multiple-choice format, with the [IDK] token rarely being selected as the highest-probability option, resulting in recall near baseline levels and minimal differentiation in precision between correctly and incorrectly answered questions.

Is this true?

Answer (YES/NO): NO